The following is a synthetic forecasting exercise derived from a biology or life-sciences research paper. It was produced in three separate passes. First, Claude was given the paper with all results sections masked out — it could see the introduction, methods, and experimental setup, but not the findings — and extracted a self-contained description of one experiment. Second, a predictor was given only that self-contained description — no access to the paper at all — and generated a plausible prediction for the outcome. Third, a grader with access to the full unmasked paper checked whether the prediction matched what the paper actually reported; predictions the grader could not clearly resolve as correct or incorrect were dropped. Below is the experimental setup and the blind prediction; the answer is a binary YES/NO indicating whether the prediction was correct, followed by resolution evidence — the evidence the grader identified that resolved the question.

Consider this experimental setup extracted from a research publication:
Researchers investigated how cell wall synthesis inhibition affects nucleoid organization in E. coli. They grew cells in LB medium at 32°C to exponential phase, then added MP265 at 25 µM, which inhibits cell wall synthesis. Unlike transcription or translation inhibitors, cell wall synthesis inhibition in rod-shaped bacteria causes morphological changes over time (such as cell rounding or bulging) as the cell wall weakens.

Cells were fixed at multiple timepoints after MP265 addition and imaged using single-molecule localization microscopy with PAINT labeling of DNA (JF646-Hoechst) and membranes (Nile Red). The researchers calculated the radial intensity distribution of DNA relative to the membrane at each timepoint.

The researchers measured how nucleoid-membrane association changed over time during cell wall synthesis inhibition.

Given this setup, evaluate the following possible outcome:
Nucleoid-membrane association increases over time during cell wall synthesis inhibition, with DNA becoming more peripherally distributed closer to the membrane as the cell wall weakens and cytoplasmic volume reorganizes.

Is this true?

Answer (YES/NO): NO